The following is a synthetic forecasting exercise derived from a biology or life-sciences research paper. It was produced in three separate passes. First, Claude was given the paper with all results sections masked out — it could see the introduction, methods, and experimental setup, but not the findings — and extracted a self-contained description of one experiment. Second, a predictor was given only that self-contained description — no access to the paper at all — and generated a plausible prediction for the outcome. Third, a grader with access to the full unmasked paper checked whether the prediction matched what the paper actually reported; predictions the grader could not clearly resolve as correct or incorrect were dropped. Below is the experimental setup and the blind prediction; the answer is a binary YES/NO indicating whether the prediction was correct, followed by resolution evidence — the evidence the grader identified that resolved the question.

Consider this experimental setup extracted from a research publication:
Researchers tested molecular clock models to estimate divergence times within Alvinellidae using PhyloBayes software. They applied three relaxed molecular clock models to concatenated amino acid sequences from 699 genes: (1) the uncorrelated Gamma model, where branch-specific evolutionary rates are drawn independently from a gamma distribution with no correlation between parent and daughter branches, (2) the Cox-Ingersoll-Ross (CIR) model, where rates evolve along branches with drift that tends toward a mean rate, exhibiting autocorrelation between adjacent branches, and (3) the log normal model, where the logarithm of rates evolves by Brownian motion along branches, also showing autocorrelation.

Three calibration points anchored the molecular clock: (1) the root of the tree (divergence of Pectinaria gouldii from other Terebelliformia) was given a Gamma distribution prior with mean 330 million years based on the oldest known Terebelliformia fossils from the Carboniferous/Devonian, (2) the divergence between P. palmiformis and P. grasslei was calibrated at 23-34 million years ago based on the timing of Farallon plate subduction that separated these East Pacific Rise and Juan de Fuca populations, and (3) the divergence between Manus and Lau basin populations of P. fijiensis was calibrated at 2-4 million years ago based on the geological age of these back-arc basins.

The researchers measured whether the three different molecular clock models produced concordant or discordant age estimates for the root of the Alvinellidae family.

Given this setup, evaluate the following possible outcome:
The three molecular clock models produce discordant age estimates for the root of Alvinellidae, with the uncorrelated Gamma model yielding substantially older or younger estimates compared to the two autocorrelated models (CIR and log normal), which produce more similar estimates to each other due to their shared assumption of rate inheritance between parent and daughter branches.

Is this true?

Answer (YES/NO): NO